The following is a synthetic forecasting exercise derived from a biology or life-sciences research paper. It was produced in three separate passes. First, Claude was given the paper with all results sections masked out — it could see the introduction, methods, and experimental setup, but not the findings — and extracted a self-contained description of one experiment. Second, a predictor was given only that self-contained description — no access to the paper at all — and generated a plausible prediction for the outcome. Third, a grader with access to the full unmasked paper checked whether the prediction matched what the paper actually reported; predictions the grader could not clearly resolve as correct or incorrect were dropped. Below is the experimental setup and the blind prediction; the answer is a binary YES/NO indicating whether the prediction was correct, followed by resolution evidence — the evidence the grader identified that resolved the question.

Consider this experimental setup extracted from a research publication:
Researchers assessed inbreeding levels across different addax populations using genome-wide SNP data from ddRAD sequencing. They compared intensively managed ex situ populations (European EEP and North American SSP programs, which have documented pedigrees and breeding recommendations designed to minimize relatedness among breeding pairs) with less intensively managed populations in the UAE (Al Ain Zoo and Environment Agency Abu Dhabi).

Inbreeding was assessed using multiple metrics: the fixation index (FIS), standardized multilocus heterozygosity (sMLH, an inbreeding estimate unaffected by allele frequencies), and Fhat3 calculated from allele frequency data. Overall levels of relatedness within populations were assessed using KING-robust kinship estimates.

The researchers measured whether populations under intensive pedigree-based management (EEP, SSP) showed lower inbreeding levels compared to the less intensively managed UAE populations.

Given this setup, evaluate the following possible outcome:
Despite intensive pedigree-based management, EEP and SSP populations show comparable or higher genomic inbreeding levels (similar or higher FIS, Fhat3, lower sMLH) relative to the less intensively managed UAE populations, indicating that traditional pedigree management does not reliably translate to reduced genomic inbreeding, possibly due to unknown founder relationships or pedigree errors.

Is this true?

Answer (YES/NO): YES